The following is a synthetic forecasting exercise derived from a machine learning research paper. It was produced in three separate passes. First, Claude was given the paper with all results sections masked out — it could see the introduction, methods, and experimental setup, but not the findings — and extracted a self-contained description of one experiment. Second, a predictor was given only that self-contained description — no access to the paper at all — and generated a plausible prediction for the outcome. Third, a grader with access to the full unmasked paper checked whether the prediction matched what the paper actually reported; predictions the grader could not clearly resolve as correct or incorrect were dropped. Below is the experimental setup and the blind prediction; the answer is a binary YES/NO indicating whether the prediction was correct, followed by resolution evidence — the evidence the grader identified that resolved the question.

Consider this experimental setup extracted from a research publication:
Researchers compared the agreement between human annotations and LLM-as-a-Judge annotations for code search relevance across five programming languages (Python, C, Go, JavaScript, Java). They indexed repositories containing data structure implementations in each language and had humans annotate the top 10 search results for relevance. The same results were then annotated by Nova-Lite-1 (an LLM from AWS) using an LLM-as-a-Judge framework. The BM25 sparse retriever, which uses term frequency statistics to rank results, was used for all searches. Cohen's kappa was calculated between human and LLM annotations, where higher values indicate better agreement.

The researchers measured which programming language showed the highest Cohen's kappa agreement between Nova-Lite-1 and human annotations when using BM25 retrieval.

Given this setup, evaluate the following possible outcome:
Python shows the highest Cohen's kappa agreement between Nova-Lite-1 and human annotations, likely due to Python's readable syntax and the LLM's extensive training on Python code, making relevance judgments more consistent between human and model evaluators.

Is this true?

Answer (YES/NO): NO